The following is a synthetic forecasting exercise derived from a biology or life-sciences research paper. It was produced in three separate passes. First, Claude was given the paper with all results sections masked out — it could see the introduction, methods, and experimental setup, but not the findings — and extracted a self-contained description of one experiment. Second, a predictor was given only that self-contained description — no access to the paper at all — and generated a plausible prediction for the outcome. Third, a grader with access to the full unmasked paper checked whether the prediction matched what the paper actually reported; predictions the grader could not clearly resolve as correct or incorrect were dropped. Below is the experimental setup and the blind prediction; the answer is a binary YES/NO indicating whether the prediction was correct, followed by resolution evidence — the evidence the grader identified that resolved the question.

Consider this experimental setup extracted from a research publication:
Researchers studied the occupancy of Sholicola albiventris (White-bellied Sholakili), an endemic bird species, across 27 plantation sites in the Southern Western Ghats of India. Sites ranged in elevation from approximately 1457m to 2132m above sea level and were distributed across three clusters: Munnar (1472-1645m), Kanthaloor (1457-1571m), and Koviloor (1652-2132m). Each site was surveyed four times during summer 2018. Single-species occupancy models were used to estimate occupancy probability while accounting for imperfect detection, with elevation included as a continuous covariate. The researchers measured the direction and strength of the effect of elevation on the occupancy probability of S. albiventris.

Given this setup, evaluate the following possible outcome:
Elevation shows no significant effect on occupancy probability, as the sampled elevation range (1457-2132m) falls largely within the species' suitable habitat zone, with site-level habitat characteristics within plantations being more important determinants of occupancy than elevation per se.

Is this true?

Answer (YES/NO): NO